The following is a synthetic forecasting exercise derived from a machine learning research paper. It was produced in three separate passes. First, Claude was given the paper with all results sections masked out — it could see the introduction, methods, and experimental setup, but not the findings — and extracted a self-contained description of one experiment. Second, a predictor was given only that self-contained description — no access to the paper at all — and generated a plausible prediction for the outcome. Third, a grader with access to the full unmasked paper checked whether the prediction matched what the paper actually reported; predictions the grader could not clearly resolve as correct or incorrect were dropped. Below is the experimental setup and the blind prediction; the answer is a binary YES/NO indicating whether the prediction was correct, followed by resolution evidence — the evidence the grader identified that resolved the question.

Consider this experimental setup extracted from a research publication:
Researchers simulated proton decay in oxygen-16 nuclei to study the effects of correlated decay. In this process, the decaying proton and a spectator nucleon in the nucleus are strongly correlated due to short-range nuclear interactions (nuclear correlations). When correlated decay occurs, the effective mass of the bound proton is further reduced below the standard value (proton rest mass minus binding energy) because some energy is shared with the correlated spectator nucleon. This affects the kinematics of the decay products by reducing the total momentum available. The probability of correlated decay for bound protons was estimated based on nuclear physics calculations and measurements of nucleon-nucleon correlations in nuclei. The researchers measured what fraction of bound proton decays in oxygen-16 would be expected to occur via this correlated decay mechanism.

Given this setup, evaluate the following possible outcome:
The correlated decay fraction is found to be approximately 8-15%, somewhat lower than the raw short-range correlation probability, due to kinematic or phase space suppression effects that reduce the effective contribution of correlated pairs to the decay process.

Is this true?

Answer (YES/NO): NO